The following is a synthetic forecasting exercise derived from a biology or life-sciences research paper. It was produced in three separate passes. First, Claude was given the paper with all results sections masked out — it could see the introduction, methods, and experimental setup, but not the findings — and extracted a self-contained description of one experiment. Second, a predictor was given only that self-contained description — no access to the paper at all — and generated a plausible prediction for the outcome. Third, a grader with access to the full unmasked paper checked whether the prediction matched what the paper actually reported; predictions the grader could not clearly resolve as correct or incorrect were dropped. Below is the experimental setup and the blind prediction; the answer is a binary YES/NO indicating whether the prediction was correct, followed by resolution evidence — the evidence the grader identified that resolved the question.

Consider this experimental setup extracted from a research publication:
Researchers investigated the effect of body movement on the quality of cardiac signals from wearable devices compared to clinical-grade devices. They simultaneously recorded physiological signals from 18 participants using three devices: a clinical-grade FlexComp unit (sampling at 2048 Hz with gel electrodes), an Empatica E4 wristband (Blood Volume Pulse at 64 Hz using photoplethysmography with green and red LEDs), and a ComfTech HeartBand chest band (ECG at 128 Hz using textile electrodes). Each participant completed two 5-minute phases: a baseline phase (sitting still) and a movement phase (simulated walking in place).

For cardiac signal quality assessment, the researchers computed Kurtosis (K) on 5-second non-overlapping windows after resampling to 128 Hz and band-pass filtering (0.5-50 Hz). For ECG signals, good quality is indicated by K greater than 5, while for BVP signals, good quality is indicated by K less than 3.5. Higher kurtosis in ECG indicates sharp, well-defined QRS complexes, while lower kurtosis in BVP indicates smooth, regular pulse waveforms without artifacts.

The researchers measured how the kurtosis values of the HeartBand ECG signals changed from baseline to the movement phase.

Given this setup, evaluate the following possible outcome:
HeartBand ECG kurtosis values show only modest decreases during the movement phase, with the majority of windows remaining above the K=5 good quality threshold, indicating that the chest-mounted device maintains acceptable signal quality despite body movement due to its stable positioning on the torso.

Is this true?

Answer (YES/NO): YES